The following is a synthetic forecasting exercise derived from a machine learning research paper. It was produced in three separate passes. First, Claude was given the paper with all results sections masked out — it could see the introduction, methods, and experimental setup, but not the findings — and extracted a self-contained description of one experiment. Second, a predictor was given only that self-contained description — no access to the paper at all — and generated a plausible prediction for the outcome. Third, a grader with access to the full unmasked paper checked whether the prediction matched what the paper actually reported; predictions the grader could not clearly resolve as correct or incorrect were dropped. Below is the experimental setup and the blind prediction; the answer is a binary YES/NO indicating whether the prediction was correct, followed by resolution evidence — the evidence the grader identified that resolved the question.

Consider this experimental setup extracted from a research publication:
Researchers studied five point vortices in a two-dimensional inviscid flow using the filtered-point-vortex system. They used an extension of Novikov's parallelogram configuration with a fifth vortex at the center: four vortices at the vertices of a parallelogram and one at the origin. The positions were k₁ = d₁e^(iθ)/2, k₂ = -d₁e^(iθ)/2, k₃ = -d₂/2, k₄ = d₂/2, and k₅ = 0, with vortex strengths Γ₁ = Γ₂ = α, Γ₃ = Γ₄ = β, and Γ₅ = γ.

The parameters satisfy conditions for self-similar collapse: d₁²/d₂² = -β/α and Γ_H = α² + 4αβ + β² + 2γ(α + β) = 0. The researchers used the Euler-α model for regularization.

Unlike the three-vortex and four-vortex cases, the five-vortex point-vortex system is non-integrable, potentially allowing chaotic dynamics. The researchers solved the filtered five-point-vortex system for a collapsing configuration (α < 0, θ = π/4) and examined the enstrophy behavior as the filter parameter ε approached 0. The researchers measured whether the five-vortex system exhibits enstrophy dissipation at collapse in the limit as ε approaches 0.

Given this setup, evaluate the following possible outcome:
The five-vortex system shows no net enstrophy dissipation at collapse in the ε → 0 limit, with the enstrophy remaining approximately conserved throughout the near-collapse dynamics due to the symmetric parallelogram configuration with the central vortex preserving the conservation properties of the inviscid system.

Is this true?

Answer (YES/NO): NO